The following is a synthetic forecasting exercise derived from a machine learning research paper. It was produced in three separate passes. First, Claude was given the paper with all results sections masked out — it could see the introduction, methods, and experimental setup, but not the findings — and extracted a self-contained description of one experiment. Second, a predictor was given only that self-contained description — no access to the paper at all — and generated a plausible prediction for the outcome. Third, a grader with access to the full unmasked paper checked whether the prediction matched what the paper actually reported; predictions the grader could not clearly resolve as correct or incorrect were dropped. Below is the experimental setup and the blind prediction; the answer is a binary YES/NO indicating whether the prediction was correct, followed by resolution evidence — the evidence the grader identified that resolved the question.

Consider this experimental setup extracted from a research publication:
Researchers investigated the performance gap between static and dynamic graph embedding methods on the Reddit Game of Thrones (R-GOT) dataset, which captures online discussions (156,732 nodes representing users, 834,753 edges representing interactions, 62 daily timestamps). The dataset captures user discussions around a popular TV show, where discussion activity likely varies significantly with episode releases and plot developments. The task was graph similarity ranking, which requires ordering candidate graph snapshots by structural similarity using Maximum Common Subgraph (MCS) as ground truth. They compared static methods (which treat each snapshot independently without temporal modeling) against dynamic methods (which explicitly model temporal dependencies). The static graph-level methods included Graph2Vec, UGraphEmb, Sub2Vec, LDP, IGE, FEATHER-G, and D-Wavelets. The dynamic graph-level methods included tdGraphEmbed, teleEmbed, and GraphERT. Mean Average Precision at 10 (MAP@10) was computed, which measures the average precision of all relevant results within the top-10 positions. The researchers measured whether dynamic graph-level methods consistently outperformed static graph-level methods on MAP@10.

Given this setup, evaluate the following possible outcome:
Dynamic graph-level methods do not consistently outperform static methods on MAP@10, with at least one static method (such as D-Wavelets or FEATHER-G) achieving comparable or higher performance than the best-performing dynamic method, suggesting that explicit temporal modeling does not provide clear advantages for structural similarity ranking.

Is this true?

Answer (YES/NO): NO